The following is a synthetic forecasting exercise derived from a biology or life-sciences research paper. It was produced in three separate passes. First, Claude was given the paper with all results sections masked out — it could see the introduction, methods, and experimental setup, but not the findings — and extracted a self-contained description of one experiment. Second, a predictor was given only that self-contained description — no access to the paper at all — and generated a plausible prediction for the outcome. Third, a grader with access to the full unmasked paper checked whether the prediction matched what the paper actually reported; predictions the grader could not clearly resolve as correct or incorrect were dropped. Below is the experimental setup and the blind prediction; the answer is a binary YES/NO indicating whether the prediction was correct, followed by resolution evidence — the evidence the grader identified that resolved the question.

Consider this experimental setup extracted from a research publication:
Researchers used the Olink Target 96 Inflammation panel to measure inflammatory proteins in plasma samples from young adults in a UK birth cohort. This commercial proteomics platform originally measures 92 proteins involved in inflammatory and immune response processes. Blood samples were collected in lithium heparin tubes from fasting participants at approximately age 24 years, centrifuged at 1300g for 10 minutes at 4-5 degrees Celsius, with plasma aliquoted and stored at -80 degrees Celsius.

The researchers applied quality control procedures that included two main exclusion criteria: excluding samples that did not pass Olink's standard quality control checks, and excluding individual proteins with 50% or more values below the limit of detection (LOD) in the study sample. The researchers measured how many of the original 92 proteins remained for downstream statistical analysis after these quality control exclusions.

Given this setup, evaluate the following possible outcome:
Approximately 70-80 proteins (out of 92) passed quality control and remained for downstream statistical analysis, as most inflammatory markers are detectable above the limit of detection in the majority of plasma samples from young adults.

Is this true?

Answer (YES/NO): NO